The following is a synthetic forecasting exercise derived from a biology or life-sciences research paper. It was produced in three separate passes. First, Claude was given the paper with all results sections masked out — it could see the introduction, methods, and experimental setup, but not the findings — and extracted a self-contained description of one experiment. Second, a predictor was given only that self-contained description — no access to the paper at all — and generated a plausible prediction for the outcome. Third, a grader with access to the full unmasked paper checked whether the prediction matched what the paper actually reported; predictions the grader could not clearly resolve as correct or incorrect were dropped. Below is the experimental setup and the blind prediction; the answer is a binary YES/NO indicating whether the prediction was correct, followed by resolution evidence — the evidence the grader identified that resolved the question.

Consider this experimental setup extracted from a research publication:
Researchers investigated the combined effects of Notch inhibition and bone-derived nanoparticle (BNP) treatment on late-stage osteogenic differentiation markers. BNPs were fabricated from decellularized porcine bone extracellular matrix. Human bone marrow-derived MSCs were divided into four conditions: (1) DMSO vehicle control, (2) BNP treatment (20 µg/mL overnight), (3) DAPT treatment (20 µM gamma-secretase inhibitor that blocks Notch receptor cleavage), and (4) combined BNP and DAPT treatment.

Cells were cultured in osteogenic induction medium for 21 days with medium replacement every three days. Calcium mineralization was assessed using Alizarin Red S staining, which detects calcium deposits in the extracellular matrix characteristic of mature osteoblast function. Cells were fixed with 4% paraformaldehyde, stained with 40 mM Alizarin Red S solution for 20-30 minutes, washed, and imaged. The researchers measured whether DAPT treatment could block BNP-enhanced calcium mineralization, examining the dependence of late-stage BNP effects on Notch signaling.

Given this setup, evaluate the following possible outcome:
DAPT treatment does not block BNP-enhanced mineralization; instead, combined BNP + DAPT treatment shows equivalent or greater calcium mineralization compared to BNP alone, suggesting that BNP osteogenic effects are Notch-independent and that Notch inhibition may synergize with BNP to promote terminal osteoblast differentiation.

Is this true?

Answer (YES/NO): NO